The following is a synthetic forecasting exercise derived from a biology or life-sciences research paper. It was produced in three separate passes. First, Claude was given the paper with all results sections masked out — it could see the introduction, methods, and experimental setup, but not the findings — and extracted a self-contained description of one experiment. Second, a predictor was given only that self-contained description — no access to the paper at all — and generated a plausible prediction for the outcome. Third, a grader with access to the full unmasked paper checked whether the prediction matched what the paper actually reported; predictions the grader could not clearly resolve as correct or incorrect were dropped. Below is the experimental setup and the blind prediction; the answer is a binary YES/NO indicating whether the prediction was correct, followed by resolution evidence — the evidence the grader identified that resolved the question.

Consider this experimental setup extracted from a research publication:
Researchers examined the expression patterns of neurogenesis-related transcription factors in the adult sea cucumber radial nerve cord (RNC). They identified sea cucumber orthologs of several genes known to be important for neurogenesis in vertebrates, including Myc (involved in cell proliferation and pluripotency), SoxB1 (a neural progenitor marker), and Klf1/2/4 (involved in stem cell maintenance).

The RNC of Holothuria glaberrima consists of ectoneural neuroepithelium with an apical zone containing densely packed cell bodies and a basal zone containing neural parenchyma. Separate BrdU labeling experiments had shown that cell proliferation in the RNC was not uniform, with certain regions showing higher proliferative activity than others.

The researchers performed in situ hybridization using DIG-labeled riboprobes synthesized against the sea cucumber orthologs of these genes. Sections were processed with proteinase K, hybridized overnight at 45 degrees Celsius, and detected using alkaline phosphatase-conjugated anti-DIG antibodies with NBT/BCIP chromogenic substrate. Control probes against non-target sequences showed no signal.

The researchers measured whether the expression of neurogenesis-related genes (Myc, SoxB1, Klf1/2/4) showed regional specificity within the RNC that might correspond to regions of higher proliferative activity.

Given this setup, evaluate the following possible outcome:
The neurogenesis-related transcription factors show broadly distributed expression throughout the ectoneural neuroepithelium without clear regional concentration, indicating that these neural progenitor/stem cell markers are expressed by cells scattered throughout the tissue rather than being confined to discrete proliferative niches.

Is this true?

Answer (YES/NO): NO